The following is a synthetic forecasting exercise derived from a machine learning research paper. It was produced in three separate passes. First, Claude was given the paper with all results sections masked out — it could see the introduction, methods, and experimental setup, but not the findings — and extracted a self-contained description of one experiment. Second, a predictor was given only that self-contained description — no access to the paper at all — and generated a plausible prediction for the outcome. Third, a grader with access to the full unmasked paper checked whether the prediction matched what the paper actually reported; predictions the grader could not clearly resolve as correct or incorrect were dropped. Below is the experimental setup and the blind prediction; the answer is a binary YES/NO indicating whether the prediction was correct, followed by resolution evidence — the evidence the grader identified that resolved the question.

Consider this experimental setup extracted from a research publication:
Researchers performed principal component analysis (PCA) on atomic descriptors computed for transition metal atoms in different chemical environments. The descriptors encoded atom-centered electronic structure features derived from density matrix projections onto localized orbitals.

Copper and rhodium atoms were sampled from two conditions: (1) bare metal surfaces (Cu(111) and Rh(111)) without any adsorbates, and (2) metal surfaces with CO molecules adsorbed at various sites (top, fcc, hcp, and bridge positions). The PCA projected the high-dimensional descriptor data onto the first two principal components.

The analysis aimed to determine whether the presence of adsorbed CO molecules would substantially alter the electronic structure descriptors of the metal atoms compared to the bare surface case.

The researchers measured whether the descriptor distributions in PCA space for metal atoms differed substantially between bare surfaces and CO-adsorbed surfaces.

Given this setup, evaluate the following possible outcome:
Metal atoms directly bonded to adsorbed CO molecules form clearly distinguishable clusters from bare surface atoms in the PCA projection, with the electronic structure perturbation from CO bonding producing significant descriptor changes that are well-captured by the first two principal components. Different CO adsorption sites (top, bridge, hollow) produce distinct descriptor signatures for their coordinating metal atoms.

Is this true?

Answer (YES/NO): NO